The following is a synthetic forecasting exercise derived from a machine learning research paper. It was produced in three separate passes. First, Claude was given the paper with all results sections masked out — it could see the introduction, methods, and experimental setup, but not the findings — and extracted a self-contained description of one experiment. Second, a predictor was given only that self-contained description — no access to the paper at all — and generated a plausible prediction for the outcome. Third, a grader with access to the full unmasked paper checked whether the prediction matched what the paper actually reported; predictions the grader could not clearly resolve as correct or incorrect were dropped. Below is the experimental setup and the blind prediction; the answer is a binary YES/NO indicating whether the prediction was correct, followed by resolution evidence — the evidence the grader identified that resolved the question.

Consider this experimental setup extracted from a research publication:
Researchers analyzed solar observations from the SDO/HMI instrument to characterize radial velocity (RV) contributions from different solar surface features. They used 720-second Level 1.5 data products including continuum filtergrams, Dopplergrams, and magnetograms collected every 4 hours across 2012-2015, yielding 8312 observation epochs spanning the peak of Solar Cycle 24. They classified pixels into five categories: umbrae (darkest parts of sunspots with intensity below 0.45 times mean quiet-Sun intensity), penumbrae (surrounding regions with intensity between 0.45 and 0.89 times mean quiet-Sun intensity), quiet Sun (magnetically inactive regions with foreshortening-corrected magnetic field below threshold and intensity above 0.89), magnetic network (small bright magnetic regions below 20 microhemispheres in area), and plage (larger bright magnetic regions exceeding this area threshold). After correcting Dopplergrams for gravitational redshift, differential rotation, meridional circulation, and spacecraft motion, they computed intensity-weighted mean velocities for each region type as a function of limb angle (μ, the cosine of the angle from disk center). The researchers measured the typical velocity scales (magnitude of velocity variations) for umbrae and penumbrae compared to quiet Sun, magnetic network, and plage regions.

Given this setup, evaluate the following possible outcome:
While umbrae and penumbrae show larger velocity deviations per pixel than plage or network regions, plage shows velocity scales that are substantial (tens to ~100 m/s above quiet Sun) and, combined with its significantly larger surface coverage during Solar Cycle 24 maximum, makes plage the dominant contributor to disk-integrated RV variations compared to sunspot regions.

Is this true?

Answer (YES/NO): NO